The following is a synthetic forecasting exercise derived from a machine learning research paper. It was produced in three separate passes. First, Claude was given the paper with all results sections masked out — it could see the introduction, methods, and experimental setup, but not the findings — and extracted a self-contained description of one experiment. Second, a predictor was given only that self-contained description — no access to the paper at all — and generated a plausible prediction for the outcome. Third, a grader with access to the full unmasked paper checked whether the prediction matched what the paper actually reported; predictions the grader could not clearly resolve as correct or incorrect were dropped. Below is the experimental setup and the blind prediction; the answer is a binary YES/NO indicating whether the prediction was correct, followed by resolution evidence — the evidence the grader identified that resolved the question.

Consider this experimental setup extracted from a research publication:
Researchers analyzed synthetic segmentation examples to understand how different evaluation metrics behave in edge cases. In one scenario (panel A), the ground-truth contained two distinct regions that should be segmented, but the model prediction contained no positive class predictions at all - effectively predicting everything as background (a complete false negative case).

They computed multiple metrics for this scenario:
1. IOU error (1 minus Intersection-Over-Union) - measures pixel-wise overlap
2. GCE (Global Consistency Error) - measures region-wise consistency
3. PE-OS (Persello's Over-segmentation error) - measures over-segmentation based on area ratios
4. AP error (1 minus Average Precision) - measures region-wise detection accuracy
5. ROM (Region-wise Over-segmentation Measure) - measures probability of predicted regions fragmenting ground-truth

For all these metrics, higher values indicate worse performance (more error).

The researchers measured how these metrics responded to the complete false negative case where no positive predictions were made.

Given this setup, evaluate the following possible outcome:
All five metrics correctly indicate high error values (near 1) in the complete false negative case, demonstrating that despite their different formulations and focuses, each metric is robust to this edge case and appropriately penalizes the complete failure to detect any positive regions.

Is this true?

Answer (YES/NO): NO